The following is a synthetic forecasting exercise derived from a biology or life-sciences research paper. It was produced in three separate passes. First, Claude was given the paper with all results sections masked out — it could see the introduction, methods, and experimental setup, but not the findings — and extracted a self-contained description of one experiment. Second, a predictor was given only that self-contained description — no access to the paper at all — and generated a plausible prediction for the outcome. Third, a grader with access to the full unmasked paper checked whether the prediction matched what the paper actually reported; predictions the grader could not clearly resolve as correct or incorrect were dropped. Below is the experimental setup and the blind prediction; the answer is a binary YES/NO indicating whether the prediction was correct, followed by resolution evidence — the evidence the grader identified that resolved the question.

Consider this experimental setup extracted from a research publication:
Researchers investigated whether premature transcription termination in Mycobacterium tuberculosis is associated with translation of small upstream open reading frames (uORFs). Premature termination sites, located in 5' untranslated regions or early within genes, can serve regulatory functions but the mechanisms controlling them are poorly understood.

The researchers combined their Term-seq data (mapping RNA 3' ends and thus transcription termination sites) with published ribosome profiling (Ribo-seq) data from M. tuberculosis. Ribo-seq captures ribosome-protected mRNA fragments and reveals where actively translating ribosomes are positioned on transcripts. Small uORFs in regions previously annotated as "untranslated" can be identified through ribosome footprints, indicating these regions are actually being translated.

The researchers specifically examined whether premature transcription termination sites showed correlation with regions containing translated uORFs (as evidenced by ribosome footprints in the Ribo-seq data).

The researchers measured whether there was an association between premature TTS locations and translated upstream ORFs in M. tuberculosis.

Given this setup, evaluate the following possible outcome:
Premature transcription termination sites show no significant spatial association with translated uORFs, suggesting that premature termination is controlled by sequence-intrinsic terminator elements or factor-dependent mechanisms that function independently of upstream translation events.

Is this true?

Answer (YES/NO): NO